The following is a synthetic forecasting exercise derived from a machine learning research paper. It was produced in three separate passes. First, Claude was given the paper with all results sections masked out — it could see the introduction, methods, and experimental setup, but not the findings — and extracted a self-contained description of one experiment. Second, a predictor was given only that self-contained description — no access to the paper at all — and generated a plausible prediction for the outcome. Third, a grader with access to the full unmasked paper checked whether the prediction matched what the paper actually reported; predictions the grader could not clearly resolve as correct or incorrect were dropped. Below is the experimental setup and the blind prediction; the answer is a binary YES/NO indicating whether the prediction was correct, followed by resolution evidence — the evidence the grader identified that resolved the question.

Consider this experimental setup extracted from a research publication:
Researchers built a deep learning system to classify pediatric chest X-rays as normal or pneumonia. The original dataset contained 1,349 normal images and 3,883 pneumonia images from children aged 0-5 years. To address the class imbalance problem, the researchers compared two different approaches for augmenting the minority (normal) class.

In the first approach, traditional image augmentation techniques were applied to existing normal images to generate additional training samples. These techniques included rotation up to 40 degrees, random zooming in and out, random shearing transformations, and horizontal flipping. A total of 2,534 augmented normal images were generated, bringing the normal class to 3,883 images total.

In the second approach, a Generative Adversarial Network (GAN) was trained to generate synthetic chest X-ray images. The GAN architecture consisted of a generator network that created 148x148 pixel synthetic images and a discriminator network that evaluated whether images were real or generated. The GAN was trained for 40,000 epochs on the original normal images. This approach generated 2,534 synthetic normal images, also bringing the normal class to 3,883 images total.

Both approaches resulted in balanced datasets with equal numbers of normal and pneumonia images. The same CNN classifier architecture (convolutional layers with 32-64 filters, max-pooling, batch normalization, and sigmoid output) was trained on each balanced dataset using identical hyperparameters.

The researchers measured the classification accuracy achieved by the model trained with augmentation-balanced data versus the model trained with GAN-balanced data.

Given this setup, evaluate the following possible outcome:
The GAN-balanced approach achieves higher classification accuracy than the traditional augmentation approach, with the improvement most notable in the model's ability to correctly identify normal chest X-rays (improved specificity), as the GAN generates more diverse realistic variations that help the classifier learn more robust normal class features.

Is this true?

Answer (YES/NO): YES